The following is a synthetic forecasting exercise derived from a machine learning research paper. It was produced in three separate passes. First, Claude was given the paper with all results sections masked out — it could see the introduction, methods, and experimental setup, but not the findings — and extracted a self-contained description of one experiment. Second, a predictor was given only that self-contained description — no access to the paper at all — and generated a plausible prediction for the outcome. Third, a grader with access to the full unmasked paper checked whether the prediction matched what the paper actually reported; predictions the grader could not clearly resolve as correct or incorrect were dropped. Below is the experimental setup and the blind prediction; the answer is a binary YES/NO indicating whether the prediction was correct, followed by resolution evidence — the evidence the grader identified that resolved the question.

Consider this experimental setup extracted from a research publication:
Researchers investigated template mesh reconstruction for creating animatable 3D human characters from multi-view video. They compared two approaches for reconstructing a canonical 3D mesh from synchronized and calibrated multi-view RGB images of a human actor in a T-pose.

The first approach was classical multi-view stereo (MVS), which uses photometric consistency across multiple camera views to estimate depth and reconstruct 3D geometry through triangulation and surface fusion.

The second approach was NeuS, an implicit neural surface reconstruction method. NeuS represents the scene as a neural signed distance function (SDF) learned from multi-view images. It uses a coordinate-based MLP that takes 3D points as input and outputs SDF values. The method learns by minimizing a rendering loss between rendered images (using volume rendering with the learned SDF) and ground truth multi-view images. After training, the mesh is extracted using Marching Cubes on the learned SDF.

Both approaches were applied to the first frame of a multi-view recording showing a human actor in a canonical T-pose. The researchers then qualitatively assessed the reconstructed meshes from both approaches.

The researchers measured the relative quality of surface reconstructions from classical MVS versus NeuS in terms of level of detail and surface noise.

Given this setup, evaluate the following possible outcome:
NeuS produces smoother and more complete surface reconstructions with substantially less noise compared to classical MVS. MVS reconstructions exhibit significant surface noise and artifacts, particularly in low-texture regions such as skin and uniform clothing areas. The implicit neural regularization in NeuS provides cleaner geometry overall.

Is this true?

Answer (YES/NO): NO